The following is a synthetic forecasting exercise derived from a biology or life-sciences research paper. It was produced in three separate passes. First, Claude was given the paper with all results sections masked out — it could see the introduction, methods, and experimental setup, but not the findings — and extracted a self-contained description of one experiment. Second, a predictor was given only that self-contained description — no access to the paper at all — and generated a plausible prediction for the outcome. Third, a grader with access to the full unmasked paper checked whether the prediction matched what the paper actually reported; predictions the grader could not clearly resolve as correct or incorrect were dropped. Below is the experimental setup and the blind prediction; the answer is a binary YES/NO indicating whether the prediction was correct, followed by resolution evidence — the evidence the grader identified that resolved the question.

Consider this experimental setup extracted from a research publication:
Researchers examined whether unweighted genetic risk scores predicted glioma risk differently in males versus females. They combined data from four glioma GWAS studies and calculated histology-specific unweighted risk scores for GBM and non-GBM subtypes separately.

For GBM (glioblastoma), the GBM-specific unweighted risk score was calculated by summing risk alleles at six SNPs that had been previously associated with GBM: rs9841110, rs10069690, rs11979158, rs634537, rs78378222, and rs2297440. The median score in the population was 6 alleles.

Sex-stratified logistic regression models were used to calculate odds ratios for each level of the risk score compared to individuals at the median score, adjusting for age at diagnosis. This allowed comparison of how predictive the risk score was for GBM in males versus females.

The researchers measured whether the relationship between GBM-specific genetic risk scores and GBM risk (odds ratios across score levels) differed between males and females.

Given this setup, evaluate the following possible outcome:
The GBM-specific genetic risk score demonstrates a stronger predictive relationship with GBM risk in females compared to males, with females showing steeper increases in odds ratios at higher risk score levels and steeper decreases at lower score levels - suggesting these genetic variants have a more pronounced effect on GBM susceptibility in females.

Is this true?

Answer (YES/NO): NO